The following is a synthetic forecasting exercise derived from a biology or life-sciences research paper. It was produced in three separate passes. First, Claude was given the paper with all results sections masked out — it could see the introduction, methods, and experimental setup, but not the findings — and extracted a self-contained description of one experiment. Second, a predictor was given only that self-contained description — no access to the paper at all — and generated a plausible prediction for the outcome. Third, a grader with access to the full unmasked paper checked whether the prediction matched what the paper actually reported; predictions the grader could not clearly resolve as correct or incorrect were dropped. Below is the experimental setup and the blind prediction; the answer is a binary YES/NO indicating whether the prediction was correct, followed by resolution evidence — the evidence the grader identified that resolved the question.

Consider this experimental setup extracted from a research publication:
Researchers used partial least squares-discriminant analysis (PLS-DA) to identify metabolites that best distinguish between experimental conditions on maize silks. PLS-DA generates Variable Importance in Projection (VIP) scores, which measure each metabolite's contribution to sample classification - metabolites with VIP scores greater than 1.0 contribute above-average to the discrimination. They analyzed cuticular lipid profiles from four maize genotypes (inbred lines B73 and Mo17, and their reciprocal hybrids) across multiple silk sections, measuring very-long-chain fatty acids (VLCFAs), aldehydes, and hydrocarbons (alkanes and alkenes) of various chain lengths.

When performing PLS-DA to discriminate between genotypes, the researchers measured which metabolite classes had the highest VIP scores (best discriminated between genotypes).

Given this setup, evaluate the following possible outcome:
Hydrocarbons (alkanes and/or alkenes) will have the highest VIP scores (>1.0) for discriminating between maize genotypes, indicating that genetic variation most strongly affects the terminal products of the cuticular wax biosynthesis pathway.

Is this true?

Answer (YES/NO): NO